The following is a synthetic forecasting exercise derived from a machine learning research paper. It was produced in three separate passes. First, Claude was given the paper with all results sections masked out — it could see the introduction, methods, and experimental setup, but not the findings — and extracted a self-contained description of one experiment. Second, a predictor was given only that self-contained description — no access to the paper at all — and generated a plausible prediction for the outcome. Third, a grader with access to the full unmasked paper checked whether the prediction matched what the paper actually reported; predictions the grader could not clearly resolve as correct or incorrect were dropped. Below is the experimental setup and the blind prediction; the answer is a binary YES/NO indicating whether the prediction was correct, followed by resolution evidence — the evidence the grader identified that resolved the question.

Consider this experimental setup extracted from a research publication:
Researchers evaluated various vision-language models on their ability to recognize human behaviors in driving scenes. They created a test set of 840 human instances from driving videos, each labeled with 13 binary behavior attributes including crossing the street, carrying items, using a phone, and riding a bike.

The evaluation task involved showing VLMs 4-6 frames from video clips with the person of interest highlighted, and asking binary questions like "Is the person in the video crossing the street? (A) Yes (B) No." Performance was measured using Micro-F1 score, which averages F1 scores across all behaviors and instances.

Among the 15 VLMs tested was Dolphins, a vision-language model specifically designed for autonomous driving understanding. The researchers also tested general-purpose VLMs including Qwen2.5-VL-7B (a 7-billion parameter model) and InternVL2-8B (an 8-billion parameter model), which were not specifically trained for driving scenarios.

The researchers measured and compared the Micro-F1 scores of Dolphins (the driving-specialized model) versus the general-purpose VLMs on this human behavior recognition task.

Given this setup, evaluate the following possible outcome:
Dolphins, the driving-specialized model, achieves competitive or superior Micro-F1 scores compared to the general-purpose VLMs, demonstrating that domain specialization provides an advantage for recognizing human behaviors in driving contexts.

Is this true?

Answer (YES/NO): NO